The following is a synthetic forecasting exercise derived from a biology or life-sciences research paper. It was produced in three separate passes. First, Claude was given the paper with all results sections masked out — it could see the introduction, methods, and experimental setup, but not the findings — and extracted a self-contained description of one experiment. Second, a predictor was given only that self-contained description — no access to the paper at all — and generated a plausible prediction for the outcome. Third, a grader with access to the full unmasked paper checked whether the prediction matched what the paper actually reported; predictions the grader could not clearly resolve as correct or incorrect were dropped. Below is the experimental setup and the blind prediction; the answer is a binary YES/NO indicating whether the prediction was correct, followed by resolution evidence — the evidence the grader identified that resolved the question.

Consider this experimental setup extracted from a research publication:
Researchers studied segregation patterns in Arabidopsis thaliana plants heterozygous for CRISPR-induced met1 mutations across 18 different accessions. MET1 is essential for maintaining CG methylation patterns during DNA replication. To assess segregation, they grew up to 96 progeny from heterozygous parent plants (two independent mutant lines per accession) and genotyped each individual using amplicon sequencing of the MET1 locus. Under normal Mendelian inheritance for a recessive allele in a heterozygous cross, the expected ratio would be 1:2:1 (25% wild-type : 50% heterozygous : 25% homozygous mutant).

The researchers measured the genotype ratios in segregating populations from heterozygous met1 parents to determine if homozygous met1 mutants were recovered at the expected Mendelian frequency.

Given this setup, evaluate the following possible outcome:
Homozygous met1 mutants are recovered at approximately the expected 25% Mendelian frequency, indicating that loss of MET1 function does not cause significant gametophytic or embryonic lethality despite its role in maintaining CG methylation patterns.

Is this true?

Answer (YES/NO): NO